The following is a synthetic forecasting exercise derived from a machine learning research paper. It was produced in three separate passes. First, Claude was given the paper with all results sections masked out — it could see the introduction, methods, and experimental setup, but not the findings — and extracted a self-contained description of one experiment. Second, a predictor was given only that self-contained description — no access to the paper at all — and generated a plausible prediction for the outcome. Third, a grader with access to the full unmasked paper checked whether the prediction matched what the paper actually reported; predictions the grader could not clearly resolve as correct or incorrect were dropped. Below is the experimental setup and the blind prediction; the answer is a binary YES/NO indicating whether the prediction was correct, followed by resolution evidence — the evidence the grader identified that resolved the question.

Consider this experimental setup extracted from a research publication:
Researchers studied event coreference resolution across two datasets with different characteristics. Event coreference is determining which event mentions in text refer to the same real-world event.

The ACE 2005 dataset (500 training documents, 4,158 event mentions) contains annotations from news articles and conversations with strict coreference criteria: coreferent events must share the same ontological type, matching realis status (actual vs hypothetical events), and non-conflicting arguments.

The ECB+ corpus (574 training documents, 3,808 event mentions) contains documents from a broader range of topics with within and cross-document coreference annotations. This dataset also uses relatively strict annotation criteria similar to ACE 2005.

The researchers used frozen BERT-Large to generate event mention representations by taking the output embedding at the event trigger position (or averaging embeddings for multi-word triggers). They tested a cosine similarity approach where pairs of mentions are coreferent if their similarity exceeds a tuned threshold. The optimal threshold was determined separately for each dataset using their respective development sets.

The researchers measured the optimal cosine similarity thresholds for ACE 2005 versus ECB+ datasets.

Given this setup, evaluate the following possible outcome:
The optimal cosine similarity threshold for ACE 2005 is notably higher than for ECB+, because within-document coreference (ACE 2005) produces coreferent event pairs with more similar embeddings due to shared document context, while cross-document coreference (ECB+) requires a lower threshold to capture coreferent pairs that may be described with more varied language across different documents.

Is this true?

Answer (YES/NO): NO